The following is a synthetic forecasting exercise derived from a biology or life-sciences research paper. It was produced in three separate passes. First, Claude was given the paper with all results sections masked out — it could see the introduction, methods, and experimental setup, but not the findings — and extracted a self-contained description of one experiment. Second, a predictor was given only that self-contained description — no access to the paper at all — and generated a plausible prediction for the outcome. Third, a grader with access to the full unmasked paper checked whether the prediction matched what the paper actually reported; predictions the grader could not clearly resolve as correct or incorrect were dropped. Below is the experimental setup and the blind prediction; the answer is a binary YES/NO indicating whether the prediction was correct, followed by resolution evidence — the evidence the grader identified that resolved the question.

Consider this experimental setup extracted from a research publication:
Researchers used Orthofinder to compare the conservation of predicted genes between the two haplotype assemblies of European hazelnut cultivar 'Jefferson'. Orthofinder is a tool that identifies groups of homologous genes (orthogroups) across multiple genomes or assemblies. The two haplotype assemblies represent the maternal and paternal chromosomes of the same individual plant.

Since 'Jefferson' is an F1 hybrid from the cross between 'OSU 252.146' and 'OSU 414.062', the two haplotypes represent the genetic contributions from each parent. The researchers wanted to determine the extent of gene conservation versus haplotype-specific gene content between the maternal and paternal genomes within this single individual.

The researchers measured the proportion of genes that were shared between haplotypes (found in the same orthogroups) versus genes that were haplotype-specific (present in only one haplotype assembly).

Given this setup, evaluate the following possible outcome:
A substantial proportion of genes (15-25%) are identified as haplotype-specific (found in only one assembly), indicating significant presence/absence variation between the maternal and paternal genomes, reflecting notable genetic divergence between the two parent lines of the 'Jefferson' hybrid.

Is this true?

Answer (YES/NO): NO